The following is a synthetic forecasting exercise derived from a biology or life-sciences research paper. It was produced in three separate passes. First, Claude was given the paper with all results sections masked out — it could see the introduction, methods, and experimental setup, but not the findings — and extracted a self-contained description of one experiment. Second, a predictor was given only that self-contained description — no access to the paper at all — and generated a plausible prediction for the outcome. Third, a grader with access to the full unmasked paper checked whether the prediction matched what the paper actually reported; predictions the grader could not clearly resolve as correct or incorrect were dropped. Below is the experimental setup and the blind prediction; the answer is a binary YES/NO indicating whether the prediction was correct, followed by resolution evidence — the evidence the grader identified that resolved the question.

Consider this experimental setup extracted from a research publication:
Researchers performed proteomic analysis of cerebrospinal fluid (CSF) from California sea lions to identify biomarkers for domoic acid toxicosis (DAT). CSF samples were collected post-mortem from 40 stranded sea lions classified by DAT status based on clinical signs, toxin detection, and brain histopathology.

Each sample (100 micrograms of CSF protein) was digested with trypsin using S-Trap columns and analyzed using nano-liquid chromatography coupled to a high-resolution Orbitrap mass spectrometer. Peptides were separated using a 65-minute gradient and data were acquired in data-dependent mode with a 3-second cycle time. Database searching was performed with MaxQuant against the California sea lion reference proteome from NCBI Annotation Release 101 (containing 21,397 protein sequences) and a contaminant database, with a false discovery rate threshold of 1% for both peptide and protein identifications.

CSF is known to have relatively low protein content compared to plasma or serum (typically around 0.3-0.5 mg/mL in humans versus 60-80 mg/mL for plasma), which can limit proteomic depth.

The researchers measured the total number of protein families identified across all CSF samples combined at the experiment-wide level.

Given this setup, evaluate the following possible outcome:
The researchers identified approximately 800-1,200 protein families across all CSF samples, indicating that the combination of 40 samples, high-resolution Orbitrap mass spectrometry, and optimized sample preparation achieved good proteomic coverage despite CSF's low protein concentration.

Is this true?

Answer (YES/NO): NO